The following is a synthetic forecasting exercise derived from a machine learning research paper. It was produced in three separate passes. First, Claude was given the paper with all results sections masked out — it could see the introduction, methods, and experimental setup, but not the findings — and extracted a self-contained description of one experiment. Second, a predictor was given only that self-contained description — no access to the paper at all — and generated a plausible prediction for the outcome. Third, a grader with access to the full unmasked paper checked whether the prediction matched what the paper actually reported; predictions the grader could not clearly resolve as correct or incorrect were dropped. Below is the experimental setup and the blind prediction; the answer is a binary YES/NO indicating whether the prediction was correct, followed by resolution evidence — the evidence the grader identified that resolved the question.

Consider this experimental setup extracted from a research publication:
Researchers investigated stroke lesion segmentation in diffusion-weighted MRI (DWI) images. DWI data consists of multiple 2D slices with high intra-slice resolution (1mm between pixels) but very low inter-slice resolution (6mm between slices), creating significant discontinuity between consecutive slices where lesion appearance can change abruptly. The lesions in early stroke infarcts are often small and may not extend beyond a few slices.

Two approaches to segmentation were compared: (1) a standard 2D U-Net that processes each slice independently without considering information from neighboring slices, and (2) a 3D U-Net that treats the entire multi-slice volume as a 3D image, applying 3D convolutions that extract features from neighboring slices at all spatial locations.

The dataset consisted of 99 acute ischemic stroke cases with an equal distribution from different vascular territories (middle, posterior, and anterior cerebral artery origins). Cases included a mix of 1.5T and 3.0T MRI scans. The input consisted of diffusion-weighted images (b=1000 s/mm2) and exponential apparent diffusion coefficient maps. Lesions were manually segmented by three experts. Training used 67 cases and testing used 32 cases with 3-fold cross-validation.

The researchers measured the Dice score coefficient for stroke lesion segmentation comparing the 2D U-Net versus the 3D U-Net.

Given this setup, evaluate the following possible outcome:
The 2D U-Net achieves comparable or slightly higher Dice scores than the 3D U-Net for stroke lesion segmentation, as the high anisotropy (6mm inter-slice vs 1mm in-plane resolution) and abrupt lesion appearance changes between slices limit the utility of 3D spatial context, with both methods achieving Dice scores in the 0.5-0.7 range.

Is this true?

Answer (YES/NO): NO